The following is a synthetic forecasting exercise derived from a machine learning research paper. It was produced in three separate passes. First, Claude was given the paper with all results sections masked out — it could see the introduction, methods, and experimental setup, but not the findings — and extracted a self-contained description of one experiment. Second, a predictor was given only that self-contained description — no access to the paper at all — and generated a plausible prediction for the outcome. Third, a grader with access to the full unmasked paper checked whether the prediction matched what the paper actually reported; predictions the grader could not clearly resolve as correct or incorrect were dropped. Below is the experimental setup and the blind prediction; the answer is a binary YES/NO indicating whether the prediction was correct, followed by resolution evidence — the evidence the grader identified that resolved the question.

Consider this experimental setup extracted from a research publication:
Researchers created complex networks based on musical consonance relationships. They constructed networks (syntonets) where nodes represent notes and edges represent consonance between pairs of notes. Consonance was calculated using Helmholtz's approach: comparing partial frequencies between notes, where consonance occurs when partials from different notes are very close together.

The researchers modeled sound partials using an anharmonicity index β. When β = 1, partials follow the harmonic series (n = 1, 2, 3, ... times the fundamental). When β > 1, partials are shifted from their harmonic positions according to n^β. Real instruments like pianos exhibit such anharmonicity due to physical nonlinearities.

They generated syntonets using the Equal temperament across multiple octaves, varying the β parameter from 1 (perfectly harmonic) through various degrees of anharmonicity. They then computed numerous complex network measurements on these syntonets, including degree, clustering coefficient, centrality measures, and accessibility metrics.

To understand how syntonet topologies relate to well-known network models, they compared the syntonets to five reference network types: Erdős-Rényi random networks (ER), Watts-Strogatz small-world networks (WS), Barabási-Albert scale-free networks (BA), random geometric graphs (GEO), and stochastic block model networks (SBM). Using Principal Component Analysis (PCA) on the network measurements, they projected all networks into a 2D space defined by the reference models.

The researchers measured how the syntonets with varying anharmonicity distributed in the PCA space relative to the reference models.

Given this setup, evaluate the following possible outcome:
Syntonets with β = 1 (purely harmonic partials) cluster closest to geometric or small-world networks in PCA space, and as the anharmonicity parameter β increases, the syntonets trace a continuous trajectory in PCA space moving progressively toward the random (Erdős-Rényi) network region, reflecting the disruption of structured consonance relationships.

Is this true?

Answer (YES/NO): NO